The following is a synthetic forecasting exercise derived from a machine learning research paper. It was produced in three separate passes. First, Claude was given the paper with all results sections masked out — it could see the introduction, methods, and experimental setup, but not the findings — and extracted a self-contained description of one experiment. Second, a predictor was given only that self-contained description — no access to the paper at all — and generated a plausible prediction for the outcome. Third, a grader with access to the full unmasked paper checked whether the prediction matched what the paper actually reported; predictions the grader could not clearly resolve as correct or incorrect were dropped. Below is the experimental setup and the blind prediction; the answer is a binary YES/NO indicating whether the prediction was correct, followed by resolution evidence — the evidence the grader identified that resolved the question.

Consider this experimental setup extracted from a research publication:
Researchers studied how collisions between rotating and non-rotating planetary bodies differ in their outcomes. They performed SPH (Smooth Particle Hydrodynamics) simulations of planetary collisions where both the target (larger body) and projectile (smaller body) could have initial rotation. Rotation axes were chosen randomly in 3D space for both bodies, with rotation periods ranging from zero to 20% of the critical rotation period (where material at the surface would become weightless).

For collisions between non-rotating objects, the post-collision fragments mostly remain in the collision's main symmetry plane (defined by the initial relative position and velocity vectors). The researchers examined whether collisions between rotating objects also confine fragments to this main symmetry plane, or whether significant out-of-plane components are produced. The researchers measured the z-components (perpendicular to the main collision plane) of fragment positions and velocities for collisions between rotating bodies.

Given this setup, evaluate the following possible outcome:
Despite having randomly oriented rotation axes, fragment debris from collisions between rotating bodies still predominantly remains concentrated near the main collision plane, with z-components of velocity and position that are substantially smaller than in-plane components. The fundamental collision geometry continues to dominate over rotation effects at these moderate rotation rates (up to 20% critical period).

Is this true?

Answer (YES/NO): NO